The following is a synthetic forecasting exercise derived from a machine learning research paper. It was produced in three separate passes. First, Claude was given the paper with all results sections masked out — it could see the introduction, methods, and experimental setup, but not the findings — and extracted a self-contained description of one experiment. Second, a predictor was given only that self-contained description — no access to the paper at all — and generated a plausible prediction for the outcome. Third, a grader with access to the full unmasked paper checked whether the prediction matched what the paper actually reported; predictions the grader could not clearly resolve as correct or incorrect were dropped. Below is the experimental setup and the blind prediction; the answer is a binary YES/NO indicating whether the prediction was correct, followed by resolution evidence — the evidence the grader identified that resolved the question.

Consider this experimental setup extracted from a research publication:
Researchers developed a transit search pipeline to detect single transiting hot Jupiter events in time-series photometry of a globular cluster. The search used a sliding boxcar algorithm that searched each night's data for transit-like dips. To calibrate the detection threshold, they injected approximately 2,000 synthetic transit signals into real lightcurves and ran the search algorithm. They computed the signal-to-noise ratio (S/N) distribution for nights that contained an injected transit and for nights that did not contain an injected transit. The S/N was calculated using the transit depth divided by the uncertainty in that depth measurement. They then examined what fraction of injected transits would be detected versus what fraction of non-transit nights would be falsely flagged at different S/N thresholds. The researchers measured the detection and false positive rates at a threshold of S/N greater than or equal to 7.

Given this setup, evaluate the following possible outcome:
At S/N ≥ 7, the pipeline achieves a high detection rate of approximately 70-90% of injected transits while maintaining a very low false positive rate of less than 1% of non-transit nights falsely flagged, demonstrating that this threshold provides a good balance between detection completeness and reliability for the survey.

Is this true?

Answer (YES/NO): NO